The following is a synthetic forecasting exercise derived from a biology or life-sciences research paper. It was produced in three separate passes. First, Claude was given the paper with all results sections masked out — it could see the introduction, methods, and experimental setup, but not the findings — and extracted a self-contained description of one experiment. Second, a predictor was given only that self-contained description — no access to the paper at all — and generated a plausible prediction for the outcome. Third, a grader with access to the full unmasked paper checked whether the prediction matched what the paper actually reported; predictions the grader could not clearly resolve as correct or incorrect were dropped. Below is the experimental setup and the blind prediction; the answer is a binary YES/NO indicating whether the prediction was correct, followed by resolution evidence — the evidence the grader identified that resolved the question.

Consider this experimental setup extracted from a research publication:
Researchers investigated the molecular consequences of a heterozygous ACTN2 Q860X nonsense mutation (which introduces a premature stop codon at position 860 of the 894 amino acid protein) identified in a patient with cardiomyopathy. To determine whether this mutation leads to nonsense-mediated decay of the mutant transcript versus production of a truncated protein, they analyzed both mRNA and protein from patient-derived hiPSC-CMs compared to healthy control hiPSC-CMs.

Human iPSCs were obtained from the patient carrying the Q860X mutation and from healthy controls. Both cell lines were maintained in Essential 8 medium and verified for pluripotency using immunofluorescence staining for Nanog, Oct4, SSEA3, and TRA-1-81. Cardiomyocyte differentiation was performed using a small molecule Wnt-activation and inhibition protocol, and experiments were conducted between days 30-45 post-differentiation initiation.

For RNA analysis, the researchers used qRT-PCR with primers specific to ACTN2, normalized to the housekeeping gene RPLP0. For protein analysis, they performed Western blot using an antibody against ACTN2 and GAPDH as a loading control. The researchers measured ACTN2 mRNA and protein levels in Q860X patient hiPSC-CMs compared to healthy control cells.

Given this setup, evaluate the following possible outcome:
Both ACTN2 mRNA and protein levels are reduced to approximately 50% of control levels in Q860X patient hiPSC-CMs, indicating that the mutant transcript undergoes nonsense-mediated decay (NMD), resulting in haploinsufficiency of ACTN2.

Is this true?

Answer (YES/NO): NO